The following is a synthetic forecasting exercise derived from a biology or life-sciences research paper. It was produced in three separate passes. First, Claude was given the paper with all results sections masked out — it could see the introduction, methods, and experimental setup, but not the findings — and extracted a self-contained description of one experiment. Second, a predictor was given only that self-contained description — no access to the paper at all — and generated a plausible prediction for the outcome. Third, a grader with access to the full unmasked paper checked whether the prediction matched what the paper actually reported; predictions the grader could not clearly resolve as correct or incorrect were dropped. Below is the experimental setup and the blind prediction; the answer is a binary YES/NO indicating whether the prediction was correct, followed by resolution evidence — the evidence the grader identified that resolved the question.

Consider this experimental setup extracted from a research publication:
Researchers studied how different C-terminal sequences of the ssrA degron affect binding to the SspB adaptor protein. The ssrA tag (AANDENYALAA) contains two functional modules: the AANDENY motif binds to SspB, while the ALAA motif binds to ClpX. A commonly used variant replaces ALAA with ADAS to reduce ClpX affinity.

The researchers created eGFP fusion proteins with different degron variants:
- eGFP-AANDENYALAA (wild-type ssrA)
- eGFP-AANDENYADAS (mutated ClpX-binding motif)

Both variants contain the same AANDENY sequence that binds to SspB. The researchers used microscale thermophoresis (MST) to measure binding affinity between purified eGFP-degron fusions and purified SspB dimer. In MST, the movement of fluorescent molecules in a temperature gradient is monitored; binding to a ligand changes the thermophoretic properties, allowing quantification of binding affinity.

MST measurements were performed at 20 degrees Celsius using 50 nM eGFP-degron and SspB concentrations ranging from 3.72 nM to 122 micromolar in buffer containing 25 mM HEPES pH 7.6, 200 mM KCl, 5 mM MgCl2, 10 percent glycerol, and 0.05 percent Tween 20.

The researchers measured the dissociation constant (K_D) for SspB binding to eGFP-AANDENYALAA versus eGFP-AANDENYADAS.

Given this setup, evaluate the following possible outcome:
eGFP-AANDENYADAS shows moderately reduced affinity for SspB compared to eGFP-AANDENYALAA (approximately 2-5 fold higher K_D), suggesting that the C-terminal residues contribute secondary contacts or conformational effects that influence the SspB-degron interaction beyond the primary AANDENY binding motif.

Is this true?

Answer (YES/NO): YES